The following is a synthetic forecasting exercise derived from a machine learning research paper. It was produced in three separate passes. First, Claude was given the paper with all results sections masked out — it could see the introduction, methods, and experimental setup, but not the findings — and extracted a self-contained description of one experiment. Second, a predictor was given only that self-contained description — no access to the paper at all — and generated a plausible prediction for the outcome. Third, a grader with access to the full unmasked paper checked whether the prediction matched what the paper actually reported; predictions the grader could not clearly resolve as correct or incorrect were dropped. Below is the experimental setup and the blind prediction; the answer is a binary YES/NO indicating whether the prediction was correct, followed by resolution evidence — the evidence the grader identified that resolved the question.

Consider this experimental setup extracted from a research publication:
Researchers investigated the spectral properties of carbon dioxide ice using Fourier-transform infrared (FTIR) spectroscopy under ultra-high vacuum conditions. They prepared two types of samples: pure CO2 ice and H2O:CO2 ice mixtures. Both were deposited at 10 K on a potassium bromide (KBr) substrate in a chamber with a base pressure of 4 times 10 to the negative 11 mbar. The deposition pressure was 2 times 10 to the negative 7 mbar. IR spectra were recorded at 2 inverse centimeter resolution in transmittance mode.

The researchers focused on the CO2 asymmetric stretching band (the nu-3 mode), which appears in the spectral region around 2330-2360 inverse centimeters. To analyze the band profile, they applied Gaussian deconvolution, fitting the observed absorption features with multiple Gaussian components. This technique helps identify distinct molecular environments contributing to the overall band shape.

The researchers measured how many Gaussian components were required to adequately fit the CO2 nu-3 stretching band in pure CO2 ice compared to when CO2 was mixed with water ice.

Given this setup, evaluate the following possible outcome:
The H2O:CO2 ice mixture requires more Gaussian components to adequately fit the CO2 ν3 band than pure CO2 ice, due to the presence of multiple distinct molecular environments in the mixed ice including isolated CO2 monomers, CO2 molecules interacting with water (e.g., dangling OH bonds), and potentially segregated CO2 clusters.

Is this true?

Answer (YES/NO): YES